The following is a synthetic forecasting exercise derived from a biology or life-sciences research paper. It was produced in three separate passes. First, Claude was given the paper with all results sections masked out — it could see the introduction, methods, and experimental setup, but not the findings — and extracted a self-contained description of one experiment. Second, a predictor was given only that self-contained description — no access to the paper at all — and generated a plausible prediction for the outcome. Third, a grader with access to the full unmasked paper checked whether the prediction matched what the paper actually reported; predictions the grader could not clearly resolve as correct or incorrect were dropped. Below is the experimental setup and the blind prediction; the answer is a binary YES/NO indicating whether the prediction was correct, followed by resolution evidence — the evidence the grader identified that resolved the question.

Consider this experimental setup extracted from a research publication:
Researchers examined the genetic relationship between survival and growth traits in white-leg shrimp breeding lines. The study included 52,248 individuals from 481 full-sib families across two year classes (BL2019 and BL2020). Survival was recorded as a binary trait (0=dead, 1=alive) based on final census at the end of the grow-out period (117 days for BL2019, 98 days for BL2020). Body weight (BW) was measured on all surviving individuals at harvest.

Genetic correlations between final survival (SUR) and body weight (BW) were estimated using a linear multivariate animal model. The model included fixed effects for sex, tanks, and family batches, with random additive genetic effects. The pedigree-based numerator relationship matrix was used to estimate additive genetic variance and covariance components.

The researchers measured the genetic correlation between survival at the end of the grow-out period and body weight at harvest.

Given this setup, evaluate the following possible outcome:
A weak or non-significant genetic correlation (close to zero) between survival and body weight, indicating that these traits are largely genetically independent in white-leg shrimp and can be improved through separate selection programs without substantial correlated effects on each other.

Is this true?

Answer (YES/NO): YES